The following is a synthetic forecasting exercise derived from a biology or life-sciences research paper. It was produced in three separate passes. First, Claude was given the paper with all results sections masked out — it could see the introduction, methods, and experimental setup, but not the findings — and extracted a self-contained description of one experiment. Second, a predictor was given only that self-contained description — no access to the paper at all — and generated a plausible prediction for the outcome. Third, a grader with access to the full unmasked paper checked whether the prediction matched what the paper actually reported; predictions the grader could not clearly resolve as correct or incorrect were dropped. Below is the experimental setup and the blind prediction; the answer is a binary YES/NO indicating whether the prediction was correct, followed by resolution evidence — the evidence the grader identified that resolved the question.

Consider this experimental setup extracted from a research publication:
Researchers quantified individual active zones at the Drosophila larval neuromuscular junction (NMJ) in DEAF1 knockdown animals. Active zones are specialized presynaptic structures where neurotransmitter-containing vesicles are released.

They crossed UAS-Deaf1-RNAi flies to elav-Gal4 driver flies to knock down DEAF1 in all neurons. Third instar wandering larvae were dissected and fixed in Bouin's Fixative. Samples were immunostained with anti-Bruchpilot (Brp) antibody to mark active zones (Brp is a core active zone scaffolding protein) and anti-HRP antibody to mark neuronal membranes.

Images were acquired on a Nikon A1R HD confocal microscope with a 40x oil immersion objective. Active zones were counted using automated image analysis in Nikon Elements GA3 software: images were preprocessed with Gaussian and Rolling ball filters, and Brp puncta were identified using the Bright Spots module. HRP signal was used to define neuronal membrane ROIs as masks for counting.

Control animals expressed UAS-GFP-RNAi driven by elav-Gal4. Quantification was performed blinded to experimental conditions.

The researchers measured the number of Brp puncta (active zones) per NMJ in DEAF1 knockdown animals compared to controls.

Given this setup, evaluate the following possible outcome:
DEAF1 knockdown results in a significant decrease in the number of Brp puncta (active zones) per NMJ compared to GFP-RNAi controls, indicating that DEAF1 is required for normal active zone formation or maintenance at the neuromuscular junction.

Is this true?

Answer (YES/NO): NO